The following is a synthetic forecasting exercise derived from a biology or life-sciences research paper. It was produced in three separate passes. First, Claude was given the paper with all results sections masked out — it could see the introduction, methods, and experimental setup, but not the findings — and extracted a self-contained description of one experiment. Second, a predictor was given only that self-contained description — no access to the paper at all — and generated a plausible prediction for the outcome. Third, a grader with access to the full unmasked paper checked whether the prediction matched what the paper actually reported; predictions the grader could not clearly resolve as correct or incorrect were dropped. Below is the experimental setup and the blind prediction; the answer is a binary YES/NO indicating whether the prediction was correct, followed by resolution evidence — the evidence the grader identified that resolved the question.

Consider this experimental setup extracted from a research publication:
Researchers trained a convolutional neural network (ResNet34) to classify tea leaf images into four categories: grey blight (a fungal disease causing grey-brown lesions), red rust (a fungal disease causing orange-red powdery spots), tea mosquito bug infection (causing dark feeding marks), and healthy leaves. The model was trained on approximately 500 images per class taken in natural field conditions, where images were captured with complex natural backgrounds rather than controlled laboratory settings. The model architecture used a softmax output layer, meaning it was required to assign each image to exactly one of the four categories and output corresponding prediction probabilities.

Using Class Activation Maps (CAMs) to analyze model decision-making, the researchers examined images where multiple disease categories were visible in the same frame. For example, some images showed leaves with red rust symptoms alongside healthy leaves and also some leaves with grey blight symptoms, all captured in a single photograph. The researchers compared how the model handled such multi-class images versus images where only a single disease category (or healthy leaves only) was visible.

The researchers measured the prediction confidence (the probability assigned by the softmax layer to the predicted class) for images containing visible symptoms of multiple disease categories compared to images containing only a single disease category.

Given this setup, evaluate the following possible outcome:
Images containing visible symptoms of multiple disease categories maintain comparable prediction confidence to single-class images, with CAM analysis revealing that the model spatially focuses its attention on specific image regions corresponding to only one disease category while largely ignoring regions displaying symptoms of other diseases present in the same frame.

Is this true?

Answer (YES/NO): NO